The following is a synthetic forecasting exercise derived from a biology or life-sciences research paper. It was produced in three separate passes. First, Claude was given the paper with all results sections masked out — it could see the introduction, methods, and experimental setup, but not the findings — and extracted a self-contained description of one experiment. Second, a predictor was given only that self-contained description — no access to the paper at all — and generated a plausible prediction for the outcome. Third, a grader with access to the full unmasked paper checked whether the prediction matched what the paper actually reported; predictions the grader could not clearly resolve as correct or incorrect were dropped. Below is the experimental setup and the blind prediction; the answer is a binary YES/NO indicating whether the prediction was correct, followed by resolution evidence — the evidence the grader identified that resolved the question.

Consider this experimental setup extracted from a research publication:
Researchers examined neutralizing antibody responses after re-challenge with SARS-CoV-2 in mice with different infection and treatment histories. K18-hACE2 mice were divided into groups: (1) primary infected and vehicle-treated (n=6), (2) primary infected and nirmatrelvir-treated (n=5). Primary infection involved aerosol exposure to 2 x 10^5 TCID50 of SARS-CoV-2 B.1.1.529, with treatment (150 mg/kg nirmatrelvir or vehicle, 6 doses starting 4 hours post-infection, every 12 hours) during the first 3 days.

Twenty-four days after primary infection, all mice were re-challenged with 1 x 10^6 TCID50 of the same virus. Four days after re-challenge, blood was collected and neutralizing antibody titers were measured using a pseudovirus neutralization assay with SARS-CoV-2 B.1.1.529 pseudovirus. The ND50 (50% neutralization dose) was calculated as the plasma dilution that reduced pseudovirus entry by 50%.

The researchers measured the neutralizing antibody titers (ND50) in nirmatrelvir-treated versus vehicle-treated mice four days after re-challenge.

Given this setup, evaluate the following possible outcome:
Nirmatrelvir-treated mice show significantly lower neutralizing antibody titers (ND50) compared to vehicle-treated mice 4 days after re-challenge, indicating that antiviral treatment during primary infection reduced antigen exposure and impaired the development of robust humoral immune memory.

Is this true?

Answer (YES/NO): YES